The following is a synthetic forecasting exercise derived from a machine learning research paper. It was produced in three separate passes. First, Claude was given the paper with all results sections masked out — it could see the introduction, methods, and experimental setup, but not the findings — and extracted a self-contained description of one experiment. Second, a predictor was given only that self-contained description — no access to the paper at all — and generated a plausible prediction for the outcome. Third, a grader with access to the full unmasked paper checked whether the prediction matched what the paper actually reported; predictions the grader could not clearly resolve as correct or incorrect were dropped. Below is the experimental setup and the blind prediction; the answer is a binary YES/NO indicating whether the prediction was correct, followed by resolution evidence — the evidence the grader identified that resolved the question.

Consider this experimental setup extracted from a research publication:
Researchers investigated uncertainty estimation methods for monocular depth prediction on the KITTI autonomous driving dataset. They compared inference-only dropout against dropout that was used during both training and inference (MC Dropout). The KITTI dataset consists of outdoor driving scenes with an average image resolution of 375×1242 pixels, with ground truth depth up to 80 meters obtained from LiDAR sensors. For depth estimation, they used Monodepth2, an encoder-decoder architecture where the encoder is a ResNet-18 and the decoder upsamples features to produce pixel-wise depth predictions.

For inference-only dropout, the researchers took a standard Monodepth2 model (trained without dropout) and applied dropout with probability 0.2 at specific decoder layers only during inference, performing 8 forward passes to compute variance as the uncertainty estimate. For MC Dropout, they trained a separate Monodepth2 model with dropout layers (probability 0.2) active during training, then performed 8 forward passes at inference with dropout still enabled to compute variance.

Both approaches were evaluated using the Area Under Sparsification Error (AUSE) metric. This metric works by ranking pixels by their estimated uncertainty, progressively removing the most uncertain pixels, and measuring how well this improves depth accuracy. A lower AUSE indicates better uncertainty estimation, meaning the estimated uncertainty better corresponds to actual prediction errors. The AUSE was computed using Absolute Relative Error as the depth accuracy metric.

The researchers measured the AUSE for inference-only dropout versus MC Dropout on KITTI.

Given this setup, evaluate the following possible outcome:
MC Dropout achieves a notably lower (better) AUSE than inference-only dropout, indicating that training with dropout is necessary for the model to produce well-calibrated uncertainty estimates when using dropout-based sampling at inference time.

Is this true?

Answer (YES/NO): NO